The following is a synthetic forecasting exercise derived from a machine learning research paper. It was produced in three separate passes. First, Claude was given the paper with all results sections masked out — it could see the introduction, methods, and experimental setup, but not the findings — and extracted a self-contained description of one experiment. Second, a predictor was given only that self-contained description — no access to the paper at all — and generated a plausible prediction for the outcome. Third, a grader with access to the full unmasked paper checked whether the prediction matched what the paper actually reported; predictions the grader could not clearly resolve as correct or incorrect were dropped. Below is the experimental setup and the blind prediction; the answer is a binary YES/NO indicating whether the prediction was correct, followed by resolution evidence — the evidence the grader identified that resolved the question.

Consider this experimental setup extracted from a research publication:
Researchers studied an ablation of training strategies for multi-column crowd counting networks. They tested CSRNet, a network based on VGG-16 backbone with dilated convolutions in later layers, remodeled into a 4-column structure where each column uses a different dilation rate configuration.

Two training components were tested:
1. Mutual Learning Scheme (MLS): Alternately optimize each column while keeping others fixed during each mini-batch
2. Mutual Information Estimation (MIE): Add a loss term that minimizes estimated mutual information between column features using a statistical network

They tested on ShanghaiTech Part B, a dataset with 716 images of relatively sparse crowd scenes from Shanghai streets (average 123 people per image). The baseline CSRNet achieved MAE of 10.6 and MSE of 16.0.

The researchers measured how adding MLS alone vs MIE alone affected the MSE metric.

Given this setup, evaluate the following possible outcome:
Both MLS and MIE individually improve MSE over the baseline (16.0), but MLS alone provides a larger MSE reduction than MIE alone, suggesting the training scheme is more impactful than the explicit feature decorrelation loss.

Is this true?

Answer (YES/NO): YES